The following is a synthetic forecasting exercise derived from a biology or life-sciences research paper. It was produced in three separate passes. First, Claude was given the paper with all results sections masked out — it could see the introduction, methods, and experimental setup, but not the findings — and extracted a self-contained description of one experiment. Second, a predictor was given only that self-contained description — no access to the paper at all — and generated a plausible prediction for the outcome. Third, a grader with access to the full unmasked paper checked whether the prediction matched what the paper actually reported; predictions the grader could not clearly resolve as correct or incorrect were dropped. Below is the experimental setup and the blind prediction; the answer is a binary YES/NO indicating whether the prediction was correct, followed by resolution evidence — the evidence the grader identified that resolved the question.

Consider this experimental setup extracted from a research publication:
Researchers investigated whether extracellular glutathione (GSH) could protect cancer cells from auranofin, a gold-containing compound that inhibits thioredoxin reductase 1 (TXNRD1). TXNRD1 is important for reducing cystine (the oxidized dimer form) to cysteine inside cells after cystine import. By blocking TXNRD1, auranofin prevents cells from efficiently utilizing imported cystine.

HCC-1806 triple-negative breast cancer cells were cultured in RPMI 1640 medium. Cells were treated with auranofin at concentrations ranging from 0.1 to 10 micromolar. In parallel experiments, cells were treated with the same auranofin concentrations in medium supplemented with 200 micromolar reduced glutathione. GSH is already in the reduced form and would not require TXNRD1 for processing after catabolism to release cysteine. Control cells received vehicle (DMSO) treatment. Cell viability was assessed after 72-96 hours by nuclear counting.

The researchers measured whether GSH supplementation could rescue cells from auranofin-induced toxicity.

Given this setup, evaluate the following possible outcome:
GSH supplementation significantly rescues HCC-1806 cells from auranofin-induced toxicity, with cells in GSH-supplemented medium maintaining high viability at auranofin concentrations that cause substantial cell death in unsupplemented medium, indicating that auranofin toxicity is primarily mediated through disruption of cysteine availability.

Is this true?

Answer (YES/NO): YES